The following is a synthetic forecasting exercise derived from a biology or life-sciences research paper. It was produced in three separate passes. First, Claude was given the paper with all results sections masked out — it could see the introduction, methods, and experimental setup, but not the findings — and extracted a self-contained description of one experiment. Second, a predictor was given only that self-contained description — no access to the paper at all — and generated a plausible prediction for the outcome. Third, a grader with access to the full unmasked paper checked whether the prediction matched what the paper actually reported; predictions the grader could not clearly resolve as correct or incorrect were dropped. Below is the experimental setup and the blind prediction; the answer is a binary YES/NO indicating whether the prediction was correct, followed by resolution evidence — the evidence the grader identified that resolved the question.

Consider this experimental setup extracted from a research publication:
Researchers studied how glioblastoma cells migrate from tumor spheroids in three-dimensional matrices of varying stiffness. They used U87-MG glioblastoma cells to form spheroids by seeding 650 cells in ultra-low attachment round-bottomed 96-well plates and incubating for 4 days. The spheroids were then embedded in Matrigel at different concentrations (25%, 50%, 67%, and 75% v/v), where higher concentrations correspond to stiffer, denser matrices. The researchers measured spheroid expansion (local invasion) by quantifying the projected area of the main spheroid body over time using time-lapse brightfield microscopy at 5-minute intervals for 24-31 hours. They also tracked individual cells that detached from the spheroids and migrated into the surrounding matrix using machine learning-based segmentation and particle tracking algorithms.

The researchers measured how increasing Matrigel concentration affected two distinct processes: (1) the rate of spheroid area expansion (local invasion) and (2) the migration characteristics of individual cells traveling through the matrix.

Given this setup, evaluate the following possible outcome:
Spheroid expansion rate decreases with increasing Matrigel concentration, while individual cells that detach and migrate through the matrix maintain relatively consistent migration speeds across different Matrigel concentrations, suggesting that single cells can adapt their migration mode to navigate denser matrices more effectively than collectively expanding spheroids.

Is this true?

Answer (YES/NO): YES